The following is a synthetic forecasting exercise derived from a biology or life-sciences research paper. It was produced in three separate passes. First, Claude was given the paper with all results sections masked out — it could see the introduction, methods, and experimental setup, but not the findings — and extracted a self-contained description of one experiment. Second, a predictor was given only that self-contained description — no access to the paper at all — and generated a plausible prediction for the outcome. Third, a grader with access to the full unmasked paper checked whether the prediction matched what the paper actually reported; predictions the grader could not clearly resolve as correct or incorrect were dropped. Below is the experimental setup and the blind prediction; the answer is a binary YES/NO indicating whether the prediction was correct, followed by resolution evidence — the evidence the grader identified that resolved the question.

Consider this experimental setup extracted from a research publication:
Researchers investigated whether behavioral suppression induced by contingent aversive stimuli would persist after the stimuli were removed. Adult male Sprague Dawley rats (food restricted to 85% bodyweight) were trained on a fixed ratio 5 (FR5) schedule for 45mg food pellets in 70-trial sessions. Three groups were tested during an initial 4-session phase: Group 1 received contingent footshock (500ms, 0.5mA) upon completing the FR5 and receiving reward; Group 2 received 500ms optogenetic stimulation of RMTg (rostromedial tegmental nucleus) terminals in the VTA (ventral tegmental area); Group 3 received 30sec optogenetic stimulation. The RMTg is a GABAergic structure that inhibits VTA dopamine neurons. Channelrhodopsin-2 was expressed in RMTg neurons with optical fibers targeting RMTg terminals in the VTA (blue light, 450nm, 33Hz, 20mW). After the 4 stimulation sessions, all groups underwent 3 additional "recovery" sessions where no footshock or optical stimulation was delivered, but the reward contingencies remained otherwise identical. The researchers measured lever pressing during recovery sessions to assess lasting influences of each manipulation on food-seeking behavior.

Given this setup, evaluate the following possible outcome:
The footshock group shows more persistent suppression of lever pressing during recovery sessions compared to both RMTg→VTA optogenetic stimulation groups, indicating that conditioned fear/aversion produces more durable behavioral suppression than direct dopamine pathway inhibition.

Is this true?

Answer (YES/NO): YES